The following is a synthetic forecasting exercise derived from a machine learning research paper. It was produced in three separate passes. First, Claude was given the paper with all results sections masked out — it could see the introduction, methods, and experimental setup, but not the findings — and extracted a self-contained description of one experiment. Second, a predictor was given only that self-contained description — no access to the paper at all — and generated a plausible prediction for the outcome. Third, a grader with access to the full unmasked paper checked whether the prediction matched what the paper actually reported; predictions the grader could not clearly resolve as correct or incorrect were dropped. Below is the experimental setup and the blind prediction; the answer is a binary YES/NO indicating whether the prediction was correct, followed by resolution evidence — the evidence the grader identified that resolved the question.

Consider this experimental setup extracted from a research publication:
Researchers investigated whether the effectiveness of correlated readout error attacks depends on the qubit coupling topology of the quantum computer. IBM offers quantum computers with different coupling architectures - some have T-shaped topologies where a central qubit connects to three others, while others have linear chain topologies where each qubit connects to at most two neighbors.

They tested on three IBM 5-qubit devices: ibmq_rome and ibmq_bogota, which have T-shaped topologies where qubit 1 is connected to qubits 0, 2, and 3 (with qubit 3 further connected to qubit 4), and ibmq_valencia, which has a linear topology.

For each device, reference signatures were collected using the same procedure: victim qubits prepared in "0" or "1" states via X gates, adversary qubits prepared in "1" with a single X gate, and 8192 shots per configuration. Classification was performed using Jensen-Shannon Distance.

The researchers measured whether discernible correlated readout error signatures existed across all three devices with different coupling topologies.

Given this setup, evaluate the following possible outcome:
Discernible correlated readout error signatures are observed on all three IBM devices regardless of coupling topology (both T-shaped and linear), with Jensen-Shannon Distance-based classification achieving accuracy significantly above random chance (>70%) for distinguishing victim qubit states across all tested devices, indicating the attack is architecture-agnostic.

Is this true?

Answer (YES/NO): YES